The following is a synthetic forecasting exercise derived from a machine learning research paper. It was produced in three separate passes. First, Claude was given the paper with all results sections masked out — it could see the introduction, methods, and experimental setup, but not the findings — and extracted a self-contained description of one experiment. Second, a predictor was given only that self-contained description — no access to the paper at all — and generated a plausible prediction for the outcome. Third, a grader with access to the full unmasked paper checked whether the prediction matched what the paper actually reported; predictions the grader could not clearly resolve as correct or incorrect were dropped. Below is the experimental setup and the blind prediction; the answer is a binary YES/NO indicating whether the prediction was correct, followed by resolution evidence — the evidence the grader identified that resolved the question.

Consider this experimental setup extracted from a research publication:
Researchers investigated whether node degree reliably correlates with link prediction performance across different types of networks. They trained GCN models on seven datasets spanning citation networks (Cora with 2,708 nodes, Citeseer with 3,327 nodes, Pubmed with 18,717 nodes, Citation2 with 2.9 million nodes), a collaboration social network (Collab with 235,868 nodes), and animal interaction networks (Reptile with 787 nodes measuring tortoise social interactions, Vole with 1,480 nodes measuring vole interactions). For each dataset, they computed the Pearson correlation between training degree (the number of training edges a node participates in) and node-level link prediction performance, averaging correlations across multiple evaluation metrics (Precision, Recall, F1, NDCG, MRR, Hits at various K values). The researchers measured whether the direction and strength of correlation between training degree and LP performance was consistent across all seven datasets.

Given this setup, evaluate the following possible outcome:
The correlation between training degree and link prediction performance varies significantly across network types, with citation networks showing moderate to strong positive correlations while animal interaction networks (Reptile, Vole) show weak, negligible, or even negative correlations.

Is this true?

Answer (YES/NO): NO